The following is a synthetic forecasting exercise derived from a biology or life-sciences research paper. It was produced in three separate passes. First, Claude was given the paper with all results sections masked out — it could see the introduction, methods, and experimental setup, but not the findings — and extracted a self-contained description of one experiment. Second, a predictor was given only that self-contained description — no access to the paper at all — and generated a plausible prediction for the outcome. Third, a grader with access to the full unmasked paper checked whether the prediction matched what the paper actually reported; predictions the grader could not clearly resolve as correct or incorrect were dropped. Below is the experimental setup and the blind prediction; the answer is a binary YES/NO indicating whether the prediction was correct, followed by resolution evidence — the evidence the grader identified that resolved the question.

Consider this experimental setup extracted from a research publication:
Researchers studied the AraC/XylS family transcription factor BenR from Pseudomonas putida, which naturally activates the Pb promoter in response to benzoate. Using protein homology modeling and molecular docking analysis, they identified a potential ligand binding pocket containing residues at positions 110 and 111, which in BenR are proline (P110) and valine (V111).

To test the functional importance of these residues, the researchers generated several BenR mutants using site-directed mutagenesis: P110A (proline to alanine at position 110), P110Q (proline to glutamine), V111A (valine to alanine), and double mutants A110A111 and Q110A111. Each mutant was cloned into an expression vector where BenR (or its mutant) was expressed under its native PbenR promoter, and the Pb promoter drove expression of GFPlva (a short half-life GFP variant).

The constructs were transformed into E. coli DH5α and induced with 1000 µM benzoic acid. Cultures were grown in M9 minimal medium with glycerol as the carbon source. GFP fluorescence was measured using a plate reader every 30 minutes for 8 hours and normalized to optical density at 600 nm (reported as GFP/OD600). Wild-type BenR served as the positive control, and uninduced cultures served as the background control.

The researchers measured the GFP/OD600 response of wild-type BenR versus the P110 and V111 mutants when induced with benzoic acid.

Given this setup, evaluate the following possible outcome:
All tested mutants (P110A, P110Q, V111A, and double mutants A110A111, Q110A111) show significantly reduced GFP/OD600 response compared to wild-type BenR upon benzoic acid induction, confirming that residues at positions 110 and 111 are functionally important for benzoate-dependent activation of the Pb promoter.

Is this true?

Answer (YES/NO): YES